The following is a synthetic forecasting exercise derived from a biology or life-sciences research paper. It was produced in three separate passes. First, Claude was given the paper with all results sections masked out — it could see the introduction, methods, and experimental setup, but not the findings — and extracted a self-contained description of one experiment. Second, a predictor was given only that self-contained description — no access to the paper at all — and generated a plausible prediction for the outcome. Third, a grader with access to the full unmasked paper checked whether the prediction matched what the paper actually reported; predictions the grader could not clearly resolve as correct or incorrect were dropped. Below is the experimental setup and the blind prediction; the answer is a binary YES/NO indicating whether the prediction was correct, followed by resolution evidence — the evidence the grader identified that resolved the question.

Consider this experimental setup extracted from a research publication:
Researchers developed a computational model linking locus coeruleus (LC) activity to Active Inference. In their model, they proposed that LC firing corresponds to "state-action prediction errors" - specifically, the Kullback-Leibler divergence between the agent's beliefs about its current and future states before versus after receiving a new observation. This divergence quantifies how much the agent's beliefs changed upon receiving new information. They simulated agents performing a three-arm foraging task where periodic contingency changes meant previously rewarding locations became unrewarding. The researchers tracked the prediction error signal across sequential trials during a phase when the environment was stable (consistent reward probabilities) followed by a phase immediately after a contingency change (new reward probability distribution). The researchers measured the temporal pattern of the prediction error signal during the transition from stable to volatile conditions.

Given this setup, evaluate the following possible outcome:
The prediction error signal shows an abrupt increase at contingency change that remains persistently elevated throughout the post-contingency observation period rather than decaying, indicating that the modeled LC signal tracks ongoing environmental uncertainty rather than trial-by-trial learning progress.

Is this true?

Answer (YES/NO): NO